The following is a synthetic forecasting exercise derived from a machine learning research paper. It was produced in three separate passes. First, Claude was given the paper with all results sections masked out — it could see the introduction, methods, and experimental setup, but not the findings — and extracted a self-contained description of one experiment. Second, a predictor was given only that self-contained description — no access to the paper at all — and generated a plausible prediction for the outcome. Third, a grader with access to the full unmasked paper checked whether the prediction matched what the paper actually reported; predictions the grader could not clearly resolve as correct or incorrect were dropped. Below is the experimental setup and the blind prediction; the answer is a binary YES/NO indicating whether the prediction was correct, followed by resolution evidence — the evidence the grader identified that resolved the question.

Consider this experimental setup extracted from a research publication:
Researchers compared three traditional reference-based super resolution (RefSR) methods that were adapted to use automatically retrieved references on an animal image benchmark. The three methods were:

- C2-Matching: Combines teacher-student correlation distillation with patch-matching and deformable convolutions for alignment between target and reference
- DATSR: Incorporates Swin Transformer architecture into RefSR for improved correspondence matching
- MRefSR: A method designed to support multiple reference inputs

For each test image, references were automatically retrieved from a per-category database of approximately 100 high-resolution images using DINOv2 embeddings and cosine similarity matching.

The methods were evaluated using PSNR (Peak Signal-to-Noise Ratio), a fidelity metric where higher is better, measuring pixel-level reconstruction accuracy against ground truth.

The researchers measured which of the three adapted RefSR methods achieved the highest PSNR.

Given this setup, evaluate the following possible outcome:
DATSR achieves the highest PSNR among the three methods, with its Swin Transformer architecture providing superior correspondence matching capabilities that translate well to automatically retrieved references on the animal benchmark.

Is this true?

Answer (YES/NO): NO